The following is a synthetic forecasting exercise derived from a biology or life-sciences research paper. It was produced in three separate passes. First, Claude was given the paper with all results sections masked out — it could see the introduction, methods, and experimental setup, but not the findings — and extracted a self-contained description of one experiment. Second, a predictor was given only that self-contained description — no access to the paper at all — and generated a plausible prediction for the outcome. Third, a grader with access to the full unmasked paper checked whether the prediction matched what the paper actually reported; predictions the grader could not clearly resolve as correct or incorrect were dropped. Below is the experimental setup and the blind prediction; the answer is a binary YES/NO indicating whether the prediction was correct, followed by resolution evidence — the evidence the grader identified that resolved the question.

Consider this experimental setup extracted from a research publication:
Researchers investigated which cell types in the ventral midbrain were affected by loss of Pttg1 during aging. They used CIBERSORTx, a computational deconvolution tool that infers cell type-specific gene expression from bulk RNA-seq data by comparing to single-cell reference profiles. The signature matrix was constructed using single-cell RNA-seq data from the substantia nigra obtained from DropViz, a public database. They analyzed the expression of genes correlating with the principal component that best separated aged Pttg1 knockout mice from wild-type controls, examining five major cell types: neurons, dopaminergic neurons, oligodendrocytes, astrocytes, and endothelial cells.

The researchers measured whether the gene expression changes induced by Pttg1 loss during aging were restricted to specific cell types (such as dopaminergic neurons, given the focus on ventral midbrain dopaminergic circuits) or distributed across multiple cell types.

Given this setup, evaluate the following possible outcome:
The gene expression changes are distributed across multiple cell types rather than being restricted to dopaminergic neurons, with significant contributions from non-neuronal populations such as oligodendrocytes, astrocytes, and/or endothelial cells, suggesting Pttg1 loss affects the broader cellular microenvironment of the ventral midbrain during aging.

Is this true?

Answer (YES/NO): YES